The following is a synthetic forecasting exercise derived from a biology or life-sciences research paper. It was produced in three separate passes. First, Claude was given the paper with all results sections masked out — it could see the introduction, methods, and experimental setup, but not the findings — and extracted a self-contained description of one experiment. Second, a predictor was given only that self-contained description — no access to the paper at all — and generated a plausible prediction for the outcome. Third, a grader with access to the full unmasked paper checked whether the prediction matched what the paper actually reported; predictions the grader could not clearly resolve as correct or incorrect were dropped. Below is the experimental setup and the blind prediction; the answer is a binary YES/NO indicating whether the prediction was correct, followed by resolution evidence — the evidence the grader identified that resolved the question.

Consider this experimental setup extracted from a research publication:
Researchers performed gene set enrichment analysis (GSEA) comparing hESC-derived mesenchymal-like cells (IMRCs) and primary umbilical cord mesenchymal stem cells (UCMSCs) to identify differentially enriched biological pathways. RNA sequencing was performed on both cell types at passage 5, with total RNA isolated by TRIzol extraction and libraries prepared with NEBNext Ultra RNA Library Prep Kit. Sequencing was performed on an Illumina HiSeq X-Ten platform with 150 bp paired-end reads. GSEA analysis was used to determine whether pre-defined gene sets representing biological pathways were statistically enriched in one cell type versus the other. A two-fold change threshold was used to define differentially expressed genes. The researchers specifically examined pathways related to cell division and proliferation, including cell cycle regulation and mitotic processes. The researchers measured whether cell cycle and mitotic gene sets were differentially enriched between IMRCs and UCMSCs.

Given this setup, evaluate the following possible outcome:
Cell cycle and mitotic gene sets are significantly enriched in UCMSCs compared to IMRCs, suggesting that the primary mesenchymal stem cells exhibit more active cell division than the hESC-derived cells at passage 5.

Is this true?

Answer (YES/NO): NO